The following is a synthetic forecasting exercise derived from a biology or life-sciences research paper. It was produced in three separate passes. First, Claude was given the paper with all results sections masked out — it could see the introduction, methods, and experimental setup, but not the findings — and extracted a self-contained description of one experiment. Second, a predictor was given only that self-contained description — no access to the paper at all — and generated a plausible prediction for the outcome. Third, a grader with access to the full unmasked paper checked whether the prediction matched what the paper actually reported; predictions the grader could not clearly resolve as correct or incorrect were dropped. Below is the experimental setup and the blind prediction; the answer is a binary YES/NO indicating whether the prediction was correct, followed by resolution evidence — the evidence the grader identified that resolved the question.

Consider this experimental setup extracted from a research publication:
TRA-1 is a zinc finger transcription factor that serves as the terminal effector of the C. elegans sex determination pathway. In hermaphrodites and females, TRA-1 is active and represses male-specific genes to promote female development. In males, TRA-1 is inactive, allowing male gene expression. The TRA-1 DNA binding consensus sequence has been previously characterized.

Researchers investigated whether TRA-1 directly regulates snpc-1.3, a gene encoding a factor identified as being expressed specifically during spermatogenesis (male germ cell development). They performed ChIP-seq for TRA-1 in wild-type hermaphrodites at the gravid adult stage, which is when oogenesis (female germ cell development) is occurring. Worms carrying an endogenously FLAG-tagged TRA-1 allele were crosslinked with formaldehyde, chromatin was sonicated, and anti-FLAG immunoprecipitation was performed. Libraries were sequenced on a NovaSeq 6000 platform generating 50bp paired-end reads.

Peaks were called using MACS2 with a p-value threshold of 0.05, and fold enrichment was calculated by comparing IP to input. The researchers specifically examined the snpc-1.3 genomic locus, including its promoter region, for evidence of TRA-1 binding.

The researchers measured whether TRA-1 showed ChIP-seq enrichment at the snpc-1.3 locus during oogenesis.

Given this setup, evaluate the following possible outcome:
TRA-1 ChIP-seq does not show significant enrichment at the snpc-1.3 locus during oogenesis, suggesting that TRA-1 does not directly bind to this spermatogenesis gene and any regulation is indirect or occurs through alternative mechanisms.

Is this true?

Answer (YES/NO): NO